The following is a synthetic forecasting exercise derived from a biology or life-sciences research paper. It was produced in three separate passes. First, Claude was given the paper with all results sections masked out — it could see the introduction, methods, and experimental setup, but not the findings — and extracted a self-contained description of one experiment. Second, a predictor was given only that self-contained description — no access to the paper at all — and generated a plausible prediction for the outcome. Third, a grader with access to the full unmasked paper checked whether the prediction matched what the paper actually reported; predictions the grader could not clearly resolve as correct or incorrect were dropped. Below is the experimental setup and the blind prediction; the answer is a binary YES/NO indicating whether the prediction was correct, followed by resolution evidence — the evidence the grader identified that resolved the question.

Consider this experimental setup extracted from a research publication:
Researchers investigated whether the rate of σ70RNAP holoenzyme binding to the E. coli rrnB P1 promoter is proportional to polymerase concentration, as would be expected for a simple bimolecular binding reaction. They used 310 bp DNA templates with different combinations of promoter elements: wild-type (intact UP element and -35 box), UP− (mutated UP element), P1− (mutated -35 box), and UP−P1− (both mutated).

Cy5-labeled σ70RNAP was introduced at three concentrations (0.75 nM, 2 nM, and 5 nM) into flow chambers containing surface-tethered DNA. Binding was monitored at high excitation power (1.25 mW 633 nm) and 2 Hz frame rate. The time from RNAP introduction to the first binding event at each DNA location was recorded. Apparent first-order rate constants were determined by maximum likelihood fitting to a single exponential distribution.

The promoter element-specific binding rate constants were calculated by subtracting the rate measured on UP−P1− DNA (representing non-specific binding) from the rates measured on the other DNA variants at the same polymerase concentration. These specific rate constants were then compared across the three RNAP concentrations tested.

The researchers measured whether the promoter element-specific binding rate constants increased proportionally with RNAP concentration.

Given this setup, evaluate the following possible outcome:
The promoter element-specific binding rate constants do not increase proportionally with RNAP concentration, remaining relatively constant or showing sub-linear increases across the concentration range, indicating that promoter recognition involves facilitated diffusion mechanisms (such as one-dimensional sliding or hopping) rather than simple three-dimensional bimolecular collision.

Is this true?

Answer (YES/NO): NO